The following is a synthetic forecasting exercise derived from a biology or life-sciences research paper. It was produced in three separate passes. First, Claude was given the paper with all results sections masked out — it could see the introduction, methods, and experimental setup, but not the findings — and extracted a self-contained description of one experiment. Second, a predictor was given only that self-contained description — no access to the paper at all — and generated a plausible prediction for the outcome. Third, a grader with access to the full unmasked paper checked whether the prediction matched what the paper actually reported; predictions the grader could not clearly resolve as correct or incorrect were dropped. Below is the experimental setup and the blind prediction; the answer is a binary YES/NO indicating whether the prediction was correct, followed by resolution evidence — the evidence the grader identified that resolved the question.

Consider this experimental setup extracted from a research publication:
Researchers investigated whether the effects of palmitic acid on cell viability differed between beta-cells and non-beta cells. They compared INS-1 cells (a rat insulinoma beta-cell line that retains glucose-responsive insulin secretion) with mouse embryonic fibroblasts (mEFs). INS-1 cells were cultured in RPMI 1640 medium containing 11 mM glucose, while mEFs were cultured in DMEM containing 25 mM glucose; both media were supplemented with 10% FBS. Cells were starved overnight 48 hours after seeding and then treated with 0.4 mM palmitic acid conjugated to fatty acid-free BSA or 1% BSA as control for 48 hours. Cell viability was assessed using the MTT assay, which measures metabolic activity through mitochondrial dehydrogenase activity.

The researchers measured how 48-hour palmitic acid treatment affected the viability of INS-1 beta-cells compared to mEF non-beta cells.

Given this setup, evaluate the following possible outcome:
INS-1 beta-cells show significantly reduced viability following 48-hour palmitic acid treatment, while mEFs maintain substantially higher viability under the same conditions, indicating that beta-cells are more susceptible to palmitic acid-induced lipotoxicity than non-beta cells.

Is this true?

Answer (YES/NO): NO